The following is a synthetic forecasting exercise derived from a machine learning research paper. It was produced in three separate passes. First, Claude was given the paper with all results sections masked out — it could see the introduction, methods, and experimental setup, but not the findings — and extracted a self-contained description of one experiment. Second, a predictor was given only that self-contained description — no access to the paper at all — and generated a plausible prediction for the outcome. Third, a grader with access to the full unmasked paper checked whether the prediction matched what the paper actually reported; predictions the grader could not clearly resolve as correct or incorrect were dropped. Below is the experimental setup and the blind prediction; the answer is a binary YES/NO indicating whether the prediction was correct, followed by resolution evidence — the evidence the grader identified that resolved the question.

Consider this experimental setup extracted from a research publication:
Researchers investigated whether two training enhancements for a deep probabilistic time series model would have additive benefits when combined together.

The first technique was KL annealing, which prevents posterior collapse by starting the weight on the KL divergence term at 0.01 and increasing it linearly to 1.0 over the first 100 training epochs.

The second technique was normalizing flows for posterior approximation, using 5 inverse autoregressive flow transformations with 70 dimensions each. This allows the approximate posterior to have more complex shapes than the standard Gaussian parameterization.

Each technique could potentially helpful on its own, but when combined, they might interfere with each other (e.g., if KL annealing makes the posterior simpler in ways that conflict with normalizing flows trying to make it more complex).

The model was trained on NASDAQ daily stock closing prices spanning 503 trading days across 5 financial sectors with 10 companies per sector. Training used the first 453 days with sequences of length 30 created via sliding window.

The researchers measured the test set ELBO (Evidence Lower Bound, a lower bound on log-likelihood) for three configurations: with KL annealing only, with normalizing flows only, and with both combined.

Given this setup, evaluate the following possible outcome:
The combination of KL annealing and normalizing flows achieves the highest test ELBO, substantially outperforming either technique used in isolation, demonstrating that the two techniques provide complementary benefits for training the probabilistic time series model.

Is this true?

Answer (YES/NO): NO